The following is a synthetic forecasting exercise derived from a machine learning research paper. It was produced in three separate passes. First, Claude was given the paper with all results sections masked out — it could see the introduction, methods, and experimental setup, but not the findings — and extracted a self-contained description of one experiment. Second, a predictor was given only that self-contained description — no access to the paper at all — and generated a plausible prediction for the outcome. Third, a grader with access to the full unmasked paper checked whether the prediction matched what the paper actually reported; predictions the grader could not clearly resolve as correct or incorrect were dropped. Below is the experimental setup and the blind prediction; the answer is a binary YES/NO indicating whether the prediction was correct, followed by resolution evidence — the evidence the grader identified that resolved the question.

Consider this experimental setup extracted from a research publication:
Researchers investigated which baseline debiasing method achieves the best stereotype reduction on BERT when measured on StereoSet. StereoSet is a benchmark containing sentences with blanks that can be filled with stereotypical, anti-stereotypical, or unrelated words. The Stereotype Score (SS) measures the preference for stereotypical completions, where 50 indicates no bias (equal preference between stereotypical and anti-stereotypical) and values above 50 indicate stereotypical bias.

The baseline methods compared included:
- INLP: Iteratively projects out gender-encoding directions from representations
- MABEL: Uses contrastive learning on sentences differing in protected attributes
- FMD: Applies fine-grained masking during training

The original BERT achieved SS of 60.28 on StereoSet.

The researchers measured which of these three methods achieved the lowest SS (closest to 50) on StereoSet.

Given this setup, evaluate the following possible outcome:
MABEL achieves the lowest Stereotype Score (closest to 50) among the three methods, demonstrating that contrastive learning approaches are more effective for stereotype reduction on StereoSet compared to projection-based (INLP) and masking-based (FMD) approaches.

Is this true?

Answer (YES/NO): YES